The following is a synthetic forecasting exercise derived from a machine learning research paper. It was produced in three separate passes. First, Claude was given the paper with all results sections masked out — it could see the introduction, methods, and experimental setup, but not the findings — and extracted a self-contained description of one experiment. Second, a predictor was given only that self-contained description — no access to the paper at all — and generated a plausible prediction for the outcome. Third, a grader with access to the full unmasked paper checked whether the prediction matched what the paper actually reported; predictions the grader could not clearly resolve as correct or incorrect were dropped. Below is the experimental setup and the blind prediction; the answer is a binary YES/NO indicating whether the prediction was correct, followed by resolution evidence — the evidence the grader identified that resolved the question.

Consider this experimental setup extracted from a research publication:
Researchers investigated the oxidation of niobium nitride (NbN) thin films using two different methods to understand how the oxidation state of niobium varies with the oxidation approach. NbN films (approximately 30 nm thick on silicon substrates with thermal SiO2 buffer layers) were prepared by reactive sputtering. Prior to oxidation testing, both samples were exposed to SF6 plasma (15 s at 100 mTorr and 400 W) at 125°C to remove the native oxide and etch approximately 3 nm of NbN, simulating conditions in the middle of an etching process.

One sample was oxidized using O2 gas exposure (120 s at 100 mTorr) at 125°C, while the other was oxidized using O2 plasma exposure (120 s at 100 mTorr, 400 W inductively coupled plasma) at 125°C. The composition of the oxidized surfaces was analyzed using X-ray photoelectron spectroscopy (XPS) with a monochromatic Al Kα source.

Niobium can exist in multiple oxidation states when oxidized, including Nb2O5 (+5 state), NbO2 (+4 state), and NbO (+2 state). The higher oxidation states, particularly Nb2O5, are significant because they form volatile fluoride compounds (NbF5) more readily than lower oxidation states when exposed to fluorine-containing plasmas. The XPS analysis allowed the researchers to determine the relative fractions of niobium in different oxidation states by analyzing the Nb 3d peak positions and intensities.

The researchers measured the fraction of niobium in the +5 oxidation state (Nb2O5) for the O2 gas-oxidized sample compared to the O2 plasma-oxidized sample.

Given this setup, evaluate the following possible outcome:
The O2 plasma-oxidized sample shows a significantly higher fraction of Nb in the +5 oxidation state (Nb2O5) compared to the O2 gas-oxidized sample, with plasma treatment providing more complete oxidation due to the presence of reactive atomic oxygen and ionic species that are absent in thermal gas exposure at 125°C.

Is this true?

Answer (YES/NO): YES